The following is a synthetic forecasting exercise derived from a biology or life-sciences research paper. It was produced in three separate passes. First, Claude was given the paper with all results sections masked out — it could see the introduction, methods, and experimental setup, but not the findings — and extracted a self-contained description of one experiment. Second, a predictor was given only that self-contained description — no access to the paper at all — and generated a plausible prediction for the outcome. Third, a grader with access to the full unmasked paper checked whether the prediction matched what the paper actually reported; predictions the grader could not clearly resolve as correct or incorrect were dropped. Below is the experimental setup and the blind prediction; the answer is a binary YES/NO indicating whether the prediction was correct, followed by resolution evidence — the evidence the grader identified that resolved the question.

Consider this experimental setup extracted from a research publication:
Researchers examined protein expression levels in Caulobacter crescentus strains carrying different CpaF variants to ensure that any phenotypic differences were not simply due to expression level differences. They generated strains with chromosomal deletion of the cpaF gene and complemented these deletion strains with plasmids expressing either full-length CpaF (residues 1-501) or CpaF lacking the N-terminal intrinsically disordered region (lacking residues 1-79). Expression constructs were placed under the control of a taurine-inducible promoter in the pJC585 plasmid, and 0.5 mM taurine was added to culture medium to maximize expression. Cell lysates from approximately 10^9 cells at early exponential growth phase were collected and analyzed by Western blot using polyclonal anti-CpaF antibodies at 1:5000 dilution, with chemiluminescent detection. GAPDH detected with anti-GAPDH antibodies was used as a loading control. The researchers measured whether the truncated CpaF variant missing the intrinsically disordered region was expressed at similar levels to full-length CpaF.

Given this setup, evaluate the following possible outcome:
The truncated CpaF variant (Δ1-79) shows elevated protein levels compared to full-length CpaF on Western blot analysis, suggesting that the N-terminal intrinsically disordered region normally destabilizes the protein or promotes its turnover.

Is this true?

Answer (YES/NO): NO